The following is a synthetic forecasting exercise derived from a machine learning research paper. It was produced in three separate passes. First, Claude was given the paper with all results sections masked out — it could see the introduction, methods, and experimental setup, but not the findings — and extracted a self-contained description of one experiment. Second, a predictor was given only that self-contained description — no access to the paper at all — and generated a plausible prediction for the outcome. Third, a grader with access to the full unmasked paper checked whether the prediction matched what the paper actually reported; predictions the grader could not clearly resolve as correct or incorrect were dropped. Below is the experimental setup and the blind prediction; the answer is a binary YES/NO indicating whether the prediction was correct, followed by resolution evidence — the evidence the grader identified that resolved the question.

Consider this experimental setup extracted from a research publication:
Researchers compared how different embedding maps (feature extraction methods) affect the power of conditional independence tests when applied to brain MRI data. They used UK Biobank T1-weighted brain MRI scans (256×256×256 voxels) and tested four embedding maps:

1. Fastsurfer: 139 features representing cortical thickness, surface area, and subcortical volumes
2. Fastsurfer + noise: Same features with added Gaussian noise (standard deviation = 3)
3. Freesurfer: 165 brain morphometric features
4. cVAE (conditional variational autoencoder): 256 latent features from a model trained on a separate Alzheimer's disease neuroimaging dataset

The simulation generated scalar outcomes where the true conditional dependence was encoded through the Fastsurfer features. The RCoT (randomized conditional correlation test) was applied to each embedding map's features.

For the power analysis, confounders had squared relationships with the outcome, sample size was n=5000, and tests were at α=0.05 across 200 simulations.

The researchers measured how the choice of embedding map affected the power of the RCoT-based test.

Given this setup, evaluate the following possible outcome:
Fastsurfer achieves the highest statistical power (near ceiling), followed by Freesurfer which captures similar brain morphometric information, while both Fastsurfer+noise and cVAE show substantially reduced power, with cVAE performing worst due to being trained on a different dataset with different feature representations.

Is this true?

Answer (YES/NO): NO